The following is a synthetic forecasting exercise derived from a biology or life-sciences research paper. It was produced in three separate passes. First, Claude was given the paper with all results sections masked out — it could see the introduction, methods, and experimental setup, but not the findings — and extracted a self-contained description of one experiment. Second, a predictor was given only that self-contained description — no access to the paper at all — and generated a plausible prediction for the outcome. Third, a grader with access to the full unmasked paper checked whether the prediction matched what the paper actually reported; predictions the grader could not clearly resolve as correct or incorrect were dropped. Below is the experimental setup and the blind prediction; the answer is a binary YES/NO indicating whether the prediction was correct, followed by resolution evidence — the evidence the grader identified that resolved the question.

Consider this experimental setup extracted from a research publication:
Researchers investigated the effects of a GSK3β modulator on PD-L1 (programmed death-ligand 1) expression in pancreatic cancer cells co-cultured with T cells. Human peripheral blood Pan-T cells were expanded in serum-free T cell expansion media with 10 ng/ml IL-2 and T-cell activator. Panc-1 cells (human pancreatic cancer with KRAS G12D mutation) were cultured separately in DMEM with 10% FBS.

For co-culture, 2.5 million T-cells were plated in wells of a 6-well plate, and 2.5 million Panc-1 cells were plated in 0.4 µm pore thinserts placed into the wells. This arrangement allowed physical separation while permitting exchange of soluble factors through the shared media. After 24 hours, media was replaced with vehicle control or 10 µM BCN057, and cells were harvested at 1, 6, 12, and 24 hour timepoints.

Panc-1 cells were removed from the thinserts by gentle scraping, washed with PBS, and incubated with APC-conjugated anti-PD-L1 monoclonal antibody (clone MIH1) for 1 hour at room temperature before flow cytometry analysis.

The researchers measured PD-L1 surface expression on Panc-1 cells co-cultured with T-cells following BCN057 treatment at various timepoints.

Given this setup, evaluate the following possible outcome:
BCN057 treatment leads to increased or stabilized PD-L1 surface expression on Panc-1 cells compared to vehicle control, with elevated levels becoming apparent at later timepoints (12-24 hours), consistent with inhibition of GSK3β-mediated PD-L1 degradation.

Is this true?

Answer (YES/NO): NO